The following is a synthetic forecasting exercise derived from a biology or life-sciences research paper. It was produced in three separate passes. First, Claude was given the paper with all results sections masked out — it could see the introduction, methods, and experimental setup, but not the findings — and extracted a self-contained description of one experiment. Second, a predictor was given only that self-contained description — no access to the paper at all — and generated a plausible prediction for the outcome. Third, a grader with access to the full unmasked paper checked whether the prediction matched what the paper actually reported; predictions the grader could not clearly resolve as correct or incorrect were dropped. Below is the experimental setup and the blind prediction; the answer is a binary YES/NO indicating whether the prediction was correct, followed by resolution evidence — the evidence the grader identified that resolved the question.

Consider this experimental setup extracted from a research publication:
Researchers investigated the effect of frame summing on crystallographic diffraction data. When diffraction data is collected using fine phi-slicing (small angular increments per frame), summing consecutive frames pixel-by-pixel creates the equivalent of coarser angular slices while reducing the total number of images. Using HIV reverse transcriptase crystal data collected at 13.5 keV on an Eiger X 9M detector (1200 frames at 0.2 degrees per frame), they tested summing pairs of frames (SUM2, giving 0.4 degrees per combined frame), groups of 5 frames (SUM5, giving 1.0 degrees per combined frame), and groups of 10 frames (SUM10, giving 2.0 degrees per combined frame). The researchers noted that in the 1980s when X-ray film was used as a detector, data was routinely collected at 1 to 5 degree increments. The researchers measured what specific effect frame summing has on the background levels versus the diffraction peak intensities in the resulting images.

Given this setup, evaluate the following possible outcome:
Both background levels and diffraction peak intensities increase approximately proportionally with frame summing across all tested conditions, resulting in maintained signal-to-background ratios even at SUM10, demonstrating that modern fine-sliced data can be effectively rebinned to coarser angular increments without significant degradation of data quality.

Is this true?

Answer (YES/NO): NO